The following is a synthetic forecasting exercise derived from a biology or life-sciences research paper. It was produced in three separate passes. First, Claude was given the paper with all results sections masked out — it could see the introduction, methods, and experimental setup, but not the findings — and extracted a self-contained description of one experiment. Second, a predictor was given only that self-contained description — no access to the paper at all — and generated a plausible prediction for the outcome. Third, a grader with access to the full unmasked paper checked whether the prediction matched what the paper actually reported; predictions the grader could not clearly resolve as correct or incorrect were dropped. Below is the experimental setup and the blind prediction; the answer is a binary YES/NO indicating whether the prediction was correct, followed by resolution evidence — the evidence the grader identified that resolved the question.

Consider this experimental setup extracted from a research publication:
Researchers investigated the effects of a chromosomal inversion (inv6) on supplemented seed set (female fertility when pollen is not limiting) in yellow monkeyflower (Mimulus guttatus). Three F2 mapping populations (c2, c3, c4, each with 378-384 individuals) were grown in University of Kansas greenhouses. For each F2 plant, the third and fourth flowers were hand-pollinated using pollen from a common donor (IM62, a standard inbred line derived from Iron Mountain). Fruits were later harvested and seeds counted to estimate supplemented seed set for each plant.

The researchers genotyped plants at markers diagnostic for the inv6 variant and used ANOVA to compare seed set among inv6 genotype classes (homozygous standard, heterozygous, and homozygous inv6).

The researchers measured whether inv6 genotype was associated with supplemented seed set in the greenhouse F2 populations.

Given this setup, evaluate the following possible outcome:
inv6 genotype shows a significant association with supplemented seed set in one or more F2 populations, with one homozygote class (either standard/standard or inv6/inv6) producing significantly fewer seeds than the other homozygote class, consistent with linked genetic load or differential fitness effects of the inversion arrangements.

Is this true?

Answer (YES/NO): YES